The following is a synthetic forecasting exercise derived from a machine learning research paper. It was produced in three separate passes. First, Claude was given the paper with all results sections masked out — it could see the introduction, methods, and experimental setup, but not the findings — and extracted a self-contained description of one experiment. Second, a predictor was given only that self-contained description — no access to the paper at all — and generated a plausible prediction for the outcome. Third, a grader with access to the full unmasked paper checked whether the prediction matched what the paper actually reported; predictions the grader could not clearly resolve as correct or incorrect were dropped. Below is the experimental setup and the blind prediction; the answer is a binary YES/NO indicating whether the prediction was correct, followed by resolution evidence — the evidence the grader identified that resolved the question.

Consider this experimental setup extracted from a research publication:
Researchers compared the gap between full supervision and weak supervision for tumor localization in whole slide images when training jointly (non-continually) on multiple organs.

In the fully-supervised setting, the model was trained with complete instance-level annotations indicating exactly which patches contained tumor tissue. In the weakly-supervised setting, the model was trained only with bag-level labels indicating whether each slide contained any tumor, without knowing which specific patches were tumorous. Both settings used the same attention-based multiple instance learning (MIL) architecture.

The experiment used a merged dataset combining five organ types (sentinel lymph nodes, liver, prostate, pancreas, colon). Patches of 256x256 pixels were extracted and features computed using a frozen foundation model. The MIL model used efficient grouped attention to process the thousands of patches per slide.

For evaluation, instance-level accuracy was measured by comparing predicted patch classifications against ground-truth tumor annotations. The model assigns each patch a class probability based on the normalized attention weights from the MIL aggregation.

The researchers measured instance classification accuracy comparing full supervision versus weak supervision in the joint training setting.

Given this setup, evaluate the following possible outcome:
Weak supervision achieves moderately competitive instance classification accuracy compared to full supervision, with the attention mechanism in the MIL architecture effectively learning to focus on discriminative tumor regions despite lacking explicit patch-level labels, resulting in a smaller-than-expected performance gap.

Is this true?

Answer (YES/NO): NO